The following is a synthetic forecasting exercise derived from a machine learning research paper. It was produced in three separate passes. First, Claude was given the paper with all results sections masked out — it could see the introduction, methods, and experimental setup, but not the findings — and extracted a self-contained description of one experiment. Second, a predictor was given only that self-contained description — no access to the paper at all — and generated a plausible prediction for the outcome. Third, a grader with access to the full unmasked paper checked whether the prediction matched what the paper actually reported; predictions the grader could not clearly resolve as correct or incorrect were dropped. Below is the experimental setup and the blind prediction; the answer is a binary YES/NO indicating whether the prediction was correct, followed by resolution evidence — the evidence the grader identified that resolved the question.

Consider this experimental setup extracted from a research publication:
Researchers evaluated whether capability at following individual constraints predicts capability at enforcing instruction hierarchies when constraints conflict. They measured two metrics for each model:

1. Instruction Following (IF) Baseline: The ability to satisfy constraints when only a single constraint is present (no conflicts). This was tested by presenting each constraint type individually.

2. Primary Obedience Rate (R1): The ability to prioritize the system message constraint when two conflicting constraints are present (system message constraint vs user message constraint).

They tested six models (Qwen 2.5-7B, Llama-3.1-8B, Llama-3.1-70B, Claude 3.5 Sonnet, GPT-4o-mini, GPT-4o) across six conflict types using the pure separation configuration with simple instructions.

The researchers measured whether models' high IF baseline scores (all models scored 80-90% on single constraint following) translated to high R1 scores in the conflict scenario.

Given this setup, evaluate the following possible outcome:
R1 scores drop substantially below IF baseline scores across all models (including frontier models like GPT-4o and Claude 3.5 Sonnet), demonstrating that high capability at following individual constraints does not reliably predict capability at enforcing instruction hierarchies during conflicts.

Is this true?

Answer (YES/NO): YES